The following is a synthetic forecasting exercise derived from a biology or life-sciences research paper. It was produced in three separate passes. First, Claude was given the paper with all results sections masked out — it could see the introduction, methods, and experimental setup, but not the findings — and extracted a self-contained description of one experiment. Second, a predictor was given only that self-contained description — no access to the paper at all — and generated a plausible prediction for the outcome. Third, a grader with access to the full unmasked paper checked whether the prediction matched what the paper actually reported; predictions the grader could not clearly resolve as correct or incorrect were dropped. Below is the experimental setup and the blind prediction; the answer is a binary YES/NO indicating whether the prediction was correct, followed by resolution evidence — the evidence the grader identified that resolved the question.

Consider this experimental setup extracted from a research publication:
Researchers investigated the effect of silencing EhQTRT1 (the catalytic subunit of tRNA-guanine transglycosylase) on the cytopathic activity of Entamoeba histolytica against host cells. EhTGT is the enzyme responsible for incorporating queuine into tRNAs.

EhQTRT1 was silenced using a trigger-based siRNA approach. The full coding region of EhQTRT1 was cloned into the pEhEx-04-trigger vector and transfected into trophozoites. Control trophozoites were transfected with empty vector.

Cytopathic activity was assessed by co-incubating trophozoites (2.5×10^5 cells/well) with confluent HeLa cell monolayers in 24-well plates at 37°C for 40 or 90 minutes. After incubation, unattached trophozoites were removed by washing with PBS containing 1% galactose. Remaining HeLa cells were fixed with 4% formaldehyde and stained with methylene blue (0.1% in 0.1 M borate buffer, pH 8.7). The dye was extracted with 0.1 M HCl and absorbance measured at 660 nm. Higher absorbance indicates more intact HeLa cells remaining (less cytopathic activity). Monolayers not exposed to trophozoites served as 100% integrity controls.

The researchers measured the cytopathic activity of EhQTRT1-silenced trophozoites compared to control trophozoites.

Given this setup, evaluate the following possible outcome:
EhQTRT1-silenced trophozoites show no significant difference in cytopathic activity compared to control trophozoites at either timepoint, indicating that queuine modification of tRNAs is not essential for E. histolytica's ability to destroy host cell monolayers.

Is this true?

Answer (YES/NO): NO